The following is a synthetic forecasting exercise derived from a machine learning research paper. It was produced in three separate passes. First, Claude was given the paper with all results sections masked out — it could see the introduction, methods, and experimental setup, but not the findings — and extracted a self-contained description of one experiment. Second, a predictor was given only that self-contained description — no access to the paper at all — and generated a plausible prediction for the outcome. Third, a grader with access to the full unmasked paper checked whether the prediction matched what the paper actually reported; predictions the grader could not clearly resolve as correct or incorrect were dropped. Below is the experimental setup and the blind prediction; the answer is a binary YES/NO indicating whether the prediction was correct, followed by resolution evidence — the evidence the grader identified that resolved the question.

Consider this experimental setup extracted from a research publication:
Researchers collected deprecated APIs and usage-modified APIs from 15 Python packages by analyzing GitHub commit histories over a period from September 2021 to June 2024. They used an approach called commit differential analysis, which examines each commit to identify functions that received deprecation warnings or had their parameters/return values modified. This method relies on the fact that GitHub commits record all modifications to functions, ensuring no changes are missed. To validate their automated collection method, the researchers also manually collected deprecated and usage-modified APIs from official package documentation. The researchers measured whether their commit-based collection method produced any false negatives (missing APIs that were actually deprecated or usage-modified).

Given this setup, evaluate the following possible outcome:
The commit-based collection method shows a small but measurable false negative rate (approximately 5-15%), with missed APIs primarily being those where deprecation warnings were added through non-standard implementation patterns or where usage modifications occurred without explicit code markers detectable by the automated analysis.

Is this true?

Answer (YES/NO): NO